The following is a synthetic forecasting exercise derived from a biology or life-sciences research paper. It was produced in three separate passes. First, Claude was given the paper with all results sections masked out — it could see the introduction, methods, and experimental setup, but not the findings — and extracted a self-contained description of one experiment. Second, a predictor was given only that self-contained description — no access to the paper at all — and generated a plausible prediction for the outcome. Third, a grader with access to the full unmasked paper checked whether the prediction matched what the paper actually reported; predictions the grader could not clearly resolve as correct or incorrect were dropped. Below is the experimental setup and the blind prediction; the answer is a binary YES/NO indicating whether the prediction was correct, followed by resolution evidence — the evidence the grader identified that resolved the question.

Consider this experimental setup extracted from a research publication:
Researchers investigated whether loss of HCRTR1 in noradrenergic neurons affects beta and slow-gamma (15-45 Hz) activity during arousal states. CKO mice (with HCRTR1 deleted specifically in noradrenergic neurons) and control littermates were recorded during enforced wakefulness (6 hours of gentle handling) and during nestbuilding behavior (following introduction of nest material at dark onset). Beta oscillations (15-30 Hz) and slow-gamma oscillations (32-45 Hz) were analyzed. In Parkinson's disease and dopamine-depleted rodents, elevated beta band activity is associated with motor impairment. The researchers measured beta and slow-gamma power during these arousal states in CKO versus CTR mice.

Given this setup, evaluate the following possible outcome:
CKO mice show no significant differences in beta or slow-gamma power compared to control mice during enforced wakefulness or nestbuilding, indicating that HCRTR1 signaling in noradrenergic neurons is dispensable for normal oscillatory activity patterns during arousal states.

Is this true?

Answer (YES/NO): NO